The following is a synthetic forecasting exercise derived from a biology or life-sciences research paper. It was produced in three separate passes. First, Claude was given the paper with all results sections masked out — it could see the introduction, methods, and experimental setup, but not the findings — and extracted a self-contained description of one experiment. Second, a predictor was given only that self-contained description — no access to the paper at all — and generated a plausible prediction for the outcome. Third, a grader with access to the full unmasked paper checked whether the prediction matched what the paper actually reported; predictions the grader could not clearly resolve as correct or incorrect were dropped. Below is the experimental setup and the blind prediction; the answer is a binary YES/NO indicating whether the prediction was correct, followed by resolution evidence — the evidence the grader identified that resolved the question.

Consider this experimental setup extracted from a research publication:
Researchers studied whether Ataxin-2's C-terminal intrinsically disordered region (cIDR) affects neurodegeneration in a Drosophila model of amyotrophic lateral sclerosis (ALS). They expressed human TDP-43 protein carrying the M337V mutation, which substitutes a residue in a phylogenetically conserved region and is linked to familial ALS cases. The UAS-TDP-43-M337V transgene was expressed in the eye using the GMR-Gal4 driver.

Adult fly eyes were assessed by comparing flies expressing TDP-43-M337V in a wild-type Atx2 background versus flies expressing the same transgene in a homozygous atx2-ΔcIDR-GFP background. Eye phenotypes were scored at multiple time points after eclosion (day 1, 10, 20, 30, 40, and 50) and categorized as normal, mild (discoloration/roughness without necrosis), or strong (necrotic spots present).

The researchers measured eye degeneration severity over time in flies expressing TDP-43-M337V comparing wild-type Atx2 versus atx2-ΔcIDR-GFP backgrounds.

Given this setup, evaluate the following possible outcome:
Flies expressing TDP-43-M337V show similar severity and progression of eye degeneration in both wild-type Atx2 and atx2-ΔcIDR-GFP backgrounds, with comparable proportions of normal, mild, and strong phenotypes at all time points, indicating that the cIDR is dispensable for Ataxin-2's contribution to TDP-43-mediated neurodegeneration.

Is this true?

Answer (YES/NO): NO